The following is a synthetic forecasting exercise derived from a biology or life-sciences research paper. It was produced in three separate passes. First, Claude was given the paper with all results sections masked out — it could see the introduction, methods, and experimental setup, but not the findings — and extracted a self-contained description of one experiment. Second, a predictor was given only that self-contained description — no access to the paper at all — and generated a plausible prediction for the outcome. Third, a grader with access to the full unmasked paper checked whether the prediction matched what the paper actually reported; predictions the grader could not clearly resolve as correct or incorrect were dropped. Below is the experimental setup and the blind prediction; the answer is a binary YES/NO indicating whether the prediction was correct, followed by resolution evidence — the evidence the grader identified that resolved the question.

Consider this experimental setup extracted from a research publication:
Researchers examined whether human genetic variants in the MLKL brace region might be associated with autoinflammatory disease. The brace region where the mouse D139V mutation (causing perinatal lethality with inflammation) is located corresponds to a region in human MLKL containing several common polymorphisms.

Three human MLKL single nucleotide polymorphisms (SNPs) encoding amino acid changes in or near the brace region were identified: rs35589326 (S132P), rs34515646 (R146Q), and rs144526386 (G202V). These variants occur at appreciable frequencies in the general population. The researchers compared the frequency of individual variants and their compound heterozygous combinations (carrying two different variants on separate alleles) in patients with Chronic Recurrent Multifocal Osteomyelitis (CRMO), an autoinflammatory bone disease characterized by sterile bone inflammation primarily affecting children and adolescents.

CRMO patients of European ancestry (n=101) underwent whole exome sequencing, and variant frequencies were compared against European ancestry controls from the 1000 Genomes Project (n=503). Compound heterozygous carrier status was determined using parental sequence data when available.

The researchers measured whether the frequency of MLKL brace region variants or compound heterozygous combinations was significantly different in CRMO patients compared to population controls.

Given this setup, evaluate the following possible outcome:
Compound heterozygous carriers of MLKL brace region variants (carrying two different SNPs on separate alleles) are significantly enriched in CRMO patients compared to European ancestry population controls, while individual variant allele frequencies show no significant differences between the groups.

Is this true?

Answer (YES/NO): YES